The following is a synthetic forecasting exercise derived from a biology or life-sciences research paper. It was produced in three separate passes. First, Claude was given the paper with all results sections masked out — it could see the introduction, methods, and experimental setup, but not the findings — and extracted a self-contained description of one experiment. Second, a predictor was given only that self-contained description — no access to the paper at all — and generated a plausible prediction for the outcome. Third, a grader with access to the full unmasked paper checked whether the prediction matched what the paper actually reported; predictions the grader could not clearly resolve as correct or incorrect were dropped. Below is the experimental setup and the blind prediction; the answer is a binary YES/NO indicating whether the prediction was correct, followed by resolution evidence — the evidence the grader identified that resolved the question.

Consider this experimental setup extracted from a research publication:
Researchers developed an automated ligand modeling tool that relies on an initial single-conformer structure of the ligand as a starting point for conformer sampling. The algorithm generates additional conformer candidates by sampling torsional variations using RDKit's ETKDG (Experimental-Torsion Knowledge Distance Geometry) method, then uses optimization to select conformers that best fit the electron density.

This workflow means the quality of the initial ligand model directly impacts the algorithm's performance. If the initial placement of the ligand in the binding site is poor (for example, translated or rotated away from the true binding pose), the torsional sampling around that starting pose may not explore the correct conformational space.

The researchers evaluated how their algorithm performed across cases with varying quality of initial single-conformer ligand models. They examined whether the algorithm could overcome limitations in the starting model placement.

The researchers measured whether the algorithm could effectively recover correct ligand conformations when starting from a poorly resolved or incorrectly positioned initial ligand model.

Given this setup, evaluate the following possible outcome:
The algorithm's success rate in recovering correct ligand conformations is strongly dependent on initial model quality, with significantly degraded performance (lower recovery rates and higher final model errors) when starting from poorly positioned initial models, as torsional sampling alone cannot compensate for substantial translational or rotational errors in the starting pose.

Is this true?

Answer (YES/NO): YES